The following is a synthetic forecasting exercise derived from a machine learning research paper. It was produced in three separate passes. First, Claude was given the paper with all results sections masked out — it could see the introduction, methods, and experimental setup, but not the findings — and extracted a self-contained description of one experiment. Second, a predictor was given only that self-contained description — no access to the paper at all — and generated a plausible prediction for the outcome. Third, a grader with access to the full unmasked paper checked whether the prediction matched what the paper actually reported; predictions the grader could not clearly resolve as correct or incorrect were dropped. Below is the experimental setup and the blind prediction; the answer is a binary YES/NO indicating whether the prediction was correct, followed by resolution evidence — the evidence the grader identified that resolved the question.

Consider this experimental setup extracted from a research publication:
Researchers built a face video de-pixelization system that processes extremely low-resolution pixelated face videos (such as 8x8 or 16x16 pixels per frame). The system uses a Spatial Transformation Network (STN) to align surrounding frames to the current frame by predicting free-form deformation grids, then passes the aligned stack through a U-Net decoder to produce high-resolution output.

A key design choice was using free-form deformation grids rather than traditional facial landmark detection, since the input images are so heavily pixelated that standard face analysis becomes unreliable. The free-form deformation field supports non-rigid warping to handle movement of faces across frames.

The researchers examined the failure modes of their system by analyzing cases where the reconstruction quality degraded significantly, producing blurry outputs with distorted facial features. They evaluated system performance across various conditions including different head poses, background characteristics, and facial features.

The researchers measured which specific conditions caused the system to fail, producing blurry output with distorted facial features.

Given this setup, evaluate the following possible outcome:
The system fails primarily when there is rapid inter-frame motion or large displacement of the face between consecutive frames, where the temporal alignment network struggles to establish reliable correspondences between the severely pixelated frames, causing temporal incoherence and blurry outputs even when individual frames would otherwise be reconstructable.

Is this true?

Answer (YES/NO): NO